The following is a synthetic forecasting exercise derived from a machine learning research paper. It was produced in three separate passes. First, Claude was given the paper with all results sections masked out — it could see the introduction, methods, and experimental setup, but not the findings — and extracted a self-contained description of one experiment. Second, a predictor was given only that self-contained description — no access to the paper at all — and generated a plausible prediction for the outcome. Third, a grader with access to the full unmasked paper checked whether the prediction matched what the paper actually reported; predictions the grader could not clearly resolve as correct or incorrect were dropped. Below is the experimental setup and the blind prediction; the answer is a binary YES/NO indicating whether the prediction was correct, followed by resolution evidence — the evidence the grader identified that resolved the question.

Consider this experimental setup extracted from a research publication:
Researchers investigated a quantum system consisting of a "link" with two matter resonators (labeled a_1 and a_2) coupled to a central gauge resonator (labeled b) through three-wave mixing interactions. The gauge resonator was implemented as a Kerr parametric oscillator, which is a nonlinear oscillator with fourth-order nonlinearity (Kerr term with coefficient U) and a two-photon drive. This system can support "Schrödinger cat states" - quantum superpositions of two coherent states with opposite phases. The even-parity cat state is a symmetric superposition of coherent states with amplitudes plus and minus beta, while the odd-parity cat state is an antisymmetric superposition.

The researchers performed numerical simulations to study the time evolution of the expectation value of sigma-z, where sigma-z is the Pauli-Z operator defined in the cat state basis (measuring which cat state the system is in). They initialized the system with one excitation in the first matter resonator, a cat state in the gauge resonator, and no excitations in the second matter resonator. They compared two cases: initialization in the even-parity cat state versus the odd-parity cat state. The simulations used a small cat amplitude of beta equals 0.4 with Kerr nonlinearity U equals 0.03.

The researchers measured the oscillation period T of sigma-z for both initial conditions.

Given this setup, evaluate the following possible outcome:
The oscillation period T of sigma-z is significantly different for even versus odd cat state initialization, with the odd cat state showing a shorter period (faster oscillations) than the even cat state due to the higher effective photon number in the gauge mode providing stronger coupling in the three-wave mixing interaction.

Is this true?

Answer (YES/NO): NO